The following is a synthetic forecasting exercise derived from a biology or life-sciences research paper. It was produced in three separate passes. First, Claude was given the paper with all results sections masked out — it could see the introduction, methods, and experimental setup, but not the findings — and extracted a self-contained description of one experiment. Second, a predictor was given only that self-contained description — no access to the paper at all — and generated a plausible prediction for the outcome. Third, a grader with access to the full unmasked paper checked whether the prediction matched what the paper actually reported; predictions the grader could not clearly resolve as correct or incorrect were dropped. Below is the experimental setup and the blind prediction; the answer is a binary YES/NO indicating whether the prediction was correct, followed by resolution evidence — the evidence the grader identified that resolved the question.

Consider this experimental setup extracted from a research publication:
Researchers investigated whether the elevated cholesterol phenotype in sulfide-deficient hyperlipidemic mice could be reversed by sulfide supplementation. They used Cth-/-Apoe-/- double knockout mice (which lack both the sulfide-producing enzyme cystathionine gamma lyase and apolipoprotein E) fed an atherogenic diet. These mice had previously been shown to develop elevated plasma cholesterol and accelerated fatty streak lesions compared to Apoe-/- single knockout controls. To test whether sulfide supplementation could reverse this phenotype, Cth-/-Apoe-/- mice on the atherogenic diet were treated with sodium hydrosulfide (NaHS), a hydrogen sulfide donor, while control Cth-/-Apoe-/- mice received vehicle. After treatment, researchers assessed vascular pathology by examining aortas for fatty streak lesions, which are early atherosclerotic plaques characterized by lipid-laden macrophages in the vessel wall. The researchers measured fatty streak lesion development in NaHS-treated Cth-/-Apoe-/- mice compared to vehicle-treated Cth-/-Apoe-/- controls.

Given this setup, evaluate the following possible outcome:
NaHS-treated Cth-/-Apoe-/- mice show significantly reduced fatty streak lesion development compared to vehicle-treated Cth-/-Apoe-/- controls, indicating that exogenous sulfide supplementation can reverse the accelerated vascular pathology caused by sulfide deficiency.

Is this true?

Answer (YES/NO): YES